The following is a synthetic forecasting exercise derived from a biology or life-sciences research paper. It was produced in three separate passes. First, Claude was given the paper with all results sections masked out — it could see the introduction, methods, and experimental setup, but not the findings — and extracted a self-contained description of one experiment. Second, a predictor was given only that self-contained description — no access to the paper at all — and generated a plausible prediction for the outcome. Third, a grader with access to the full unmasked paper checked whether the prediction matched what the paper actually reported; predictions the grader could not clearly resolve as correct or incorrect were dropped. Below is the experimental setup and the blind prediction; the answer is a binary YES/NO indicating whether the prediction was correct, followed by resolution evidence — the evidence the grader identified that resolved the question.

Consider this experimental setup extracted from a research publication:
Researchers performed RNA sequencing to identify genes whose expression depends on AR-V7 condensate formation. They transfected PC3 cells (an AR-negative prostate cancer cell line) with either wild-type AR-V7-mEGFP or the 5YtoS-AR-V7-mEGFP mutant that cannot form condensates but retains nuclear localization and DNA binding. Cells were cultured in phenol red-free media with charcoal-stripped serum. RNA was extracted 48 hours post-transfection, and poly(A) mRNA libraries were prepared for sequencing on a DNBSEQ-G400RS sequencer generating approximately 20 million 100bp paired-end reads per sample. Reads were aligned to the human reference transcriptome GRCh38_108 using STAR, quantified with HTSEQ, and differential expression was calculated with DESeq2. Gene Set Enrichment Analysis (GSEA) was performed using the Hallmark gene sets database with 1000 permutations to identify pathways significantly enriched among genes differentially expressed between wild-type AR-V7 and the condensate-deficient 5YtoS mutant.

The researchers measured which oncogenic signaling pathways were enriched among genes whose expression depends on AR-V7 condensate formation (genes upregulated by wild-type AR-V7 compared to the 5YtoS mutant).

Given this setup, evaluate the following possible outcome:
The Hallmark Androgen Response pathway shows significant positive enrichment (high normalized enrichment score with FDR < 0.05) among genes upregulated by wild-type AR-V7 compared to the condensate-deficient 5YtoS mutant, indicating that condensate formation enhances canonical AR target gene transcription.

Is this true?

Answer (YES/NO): NO